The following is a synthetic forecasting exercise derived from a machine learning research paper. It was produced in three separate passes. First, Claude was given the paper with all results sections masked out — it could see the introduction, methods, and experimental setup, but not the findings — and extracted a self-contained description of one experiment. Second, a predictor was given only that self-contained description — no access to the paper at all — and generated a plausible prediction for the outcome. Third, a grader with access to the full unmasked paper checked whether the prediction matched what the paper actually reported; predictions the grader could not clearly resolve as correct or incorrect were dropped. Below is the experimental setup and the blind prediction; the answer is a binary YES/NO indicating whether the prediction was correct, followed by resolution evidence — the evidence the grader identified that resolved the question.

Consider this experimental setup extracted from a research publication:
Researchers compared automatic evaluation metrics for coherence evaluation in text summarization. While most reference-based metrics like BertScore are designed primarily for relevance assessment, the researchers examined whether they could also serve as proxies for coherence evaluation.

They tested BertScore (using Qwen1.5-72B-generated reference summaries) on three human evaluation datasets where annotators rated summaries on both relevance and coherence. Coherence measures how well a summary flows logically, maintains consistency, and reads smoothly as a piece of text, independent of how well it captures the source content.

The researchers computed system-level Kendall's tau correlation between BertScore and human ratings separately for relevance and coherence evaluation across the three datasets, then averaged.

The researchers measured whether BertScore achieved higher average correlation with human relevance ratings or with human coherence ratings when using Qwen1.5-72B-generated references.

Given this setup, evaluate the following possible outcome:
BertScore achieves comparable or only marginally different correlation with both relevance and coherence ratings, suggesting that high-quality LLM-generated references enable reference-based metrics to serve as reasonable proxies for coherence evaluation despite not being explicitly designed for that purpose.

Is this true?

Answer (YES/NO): NO